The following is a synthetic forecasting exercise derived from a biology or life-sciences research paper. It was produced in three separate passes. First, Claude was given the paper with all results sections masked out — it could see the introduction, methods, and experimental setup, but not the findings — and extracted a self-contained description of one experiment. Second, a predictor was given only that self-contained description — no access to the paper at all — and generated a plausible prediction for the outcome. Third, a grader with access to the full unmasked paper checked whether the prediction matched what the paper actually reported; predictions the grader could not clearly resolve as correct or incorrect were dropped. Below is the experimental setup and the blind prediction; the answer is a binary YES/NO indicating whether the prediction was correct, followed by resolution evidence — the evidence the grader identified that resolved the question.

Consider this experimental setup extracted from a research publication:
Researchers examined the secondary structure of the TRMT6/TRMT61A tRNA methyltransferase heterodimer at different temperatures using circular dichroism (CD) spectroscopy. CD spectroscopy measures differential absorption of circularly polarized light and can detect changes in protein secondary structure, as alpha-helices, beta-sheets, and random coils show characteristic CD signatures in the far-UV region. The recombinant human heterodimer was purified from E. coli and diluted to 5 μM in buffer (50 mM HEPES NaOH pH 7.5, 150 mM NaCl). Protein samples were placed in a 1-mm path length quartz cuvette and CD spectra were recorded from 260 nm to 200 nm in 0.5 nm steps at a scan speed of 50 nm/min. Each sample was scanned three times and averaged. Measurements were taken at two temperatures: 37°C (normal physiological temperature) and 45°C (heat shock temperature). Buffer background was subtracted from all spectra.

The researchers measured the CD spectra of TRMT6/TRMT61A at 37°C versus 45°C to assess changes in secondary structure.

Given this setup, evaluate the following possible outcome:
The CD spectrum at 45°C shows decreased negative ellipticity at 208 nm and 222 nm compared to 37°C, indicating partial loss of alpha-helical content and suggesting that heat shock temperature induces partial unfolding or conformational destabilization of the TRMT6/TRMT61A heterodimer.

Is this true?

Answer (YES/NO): NO